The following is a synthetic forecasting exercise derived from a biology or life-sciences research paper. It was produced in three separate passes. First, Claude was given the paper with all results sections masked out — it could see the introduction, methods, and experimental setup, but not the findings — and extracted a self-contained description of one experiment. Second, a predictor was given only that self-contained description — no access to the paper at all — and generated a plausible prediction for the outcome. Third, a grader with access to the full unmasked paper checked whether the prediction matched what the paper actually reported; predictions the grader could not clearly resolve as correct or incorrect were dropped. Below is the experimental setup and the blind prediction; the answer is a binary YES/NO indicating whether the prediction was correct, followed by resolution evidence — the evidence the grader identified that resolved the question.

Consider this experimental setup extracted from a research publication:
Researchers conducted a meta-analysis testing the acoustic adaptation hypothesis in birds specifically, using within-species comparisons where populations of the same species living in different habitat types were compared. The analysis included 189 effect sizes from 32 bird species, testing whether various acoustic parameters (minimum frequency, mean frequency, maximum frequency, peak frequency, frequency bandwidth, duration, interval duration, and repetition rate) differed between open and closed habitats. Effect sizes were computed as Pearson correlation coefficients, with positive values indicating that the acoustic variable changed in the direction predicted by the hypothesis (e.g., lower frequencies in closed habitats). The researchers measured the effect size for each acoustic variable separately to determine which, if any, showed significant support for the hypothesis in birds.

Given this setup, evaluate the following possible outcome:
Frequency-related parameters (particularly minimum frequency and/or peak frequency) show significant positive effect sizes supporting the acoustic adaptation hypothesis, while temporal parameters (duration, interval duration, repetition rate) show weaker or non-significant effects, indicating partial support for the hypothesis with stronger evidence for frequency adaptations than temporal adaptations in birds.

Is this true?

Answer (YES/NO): NO